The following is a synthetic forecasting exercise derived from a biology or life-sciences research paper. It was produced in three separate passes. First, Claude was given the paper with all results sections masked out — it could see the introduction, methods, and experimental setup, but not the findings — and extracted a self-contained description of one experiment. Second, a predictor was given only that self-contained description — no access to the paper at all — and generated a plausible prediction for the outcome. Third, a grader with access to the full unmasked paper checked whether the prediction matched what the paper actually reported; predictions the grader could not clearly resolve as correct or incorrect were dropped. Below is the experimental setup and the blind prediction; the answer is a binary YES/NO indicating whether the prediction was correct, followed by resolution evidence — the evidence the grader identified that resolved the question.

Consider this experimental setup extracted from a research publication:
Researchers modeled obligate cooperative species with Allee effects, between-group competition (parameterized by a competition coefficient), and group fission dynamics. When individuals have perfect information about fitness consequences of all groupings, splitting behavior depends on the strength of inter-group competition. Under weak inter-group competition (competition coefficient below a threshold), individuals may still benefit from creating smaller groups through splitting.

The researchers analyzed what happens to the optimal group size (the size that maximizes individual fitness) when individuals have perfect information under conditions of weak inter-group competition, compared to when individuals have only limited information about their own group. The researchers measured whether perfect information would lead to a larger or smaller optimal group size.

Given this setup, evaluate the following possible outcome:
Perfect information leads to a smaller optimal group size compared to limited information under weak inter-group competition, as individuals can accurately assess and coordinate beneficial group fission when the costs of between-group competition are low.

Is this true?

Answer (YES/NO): NO